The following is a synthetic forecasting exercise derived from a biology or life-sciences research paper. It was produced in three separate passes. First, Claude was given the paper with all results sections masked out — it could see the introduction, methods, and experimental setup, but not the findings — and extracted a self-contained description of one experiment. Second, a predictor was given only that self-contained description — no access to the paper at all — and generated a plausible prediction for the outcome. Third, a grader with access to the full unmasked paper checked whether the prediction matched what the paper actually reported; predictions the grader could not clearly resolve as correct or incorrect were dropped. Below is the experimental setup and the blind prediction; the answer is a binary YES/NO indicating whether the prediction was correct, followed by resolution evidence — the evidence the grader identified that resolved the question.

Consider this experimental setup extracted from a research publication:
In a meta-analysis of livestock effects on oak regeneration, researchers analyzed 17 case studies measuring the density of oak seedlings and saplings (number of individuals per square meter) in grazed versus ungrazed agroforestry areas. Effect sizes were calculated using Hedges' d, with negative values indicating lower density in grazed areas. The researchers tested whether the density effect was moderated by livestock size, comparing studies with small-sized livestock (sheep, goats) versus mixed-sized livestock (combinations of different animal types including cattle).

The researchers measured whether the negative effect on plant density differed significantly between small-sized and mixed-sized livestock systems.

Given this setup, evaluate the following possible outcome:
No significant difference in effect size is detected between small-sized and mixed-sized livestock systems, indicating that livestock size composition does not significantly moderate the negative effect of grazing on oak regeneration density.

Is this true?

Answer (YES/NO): NO